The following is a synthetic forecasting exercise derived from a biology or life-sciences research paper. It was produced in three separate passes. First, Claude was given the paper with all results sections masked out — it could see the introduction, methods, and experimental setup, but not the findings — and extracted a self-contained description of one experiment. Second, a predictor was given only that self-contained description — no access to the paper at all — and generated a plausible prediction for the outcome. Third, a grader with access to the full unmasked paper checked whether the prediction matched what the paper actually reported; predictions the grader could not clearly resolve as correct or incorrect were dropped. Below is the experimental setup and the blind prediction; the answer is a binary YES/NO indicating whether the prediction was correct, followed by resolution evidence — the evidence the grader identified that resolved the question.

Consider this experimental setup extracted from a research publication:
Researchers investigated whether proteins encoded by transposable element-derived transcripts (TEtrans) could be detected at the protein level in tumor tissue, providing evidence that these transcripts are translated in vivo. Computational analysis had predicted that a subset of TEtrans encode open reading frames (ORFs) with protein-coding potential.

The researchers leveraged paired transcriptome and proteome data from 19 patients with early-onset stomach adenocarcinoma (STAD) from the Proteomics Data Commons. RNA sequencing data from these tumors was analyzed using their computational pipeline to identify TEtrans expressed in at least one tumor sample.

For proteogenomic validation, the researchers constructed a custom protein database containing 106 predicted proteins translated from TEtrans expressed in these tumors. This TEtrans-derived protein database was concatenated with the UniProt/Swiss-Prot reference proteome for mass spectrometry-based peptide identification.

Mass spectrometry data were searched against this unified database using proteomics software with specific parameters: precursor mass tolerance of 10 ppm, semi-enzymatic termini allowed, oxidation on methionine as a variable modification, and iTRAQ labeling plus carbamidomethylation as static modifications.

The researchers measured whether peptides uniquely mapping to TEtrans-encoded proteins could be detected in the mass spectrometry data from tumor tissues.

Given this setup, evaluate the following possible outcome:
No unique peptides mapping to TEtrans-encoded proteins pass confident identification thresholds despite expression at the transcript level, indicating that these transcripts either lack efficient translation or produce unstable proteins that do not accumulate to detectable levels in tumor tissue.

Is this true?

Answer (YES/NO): NO